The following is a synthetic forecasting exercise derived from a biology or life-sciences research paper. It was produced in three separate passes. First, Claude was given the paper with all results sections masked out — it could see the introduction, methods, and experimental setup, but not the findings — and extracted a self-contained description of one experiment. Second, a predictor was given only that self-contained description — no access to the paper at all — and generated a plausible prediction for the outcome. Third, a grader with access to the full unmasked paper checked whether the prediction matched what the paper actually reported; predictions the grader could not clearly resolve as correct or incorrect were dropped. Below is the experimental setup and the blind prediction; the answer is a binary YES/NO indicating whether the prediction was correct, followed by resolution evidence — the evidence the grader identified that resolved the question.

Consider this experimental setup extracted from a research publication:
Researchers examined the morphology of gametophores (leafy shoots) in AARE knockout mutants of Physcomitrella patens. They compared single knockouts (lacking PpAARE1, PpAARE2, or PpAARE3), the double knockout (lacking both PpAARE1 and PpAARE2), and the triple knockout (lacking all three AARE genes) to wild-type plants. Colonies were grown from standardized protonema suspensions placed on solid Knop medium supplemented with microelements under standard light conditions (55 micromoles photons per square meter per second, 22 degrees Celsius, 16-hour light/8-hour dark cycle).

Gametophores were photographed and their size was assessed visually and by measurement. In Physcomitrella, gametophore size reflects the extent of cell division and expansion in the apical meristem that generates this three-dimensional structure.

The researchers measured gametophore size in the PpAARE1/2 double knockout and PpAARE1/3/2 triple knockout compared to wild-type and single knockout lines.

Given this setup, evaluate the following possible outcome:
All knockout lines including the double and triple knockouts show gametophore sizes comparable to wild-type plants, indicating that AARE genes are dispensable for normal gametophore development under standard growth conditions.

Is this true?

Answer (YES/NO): NO